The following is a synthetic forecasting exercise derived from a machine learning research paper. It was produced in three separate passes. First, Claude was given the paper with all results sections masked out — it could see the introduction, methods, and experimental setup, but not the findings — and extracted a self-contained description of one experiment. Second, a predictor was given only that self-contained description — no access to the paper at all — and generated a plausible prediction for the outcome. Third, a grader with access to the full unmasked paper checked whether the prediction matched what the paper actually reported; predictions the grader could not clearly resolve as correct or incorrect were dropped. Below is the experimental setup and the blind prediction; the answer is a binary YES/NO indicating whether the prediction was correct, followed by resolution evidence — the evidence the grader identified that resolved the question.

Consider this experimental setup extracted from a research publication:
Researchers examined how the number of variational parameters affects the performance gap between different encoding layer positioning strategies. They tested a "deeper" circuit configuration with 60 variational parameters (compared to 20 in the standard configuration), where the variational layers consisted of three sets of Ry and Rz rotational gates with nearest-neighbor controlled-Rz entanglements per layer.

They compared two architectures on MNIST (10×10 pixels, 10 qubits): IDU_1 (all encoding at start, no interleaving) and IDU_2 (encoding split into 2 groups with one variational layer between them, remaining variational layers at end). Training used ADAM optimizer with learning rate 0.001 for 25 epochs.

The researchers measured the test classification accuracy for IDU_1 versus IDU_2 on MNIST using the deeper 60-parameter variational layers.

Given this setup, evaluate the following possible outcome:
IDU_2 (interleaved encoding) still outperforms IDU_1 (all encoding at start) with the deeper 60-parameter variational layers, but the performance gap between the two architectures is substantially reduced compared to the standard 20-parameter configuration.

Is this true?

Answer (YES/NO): NO